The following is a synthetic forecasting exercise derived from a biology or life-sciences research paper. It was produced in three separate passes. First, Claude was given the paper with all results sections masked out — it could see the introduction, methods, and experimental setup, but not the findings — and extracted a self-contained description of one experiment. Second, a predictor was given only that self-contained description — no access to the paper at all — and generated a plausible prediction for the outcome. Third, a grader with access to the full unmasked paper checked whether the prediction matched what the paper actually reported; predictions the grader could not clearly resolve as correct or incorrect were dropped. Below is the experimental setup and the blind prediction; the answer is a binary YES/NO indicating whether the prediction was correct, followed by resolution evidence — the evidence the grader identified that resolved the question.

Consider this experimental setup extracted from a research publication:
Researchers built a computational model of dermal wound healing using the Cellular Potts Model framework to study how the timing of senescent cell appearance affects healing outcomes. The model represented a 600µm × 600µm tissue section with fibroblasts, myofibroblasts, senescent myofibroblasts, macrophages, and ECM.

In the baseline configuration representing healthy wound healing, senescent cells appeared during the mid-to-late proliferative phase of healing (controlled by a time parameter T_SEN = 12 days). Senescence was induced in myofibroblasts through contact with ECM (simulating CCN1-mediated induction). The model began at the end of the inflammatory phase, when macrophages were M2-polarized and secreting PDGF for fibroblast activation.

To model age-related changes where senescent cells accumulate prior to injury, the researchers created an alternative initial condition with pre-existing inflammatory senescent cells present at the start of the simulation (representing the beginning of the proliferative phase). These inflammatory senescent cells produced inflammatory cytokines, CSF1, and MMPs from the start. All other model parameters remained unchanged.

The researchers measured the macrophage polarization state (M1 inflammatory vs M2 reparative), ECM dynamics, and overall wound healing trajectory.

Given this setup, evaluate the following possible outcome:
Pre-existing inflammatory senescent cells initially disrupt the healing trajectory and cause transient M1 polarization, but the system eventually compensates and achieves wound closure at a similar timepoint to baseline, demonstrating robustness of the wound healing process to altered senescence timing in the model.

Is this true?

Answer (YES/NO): NO